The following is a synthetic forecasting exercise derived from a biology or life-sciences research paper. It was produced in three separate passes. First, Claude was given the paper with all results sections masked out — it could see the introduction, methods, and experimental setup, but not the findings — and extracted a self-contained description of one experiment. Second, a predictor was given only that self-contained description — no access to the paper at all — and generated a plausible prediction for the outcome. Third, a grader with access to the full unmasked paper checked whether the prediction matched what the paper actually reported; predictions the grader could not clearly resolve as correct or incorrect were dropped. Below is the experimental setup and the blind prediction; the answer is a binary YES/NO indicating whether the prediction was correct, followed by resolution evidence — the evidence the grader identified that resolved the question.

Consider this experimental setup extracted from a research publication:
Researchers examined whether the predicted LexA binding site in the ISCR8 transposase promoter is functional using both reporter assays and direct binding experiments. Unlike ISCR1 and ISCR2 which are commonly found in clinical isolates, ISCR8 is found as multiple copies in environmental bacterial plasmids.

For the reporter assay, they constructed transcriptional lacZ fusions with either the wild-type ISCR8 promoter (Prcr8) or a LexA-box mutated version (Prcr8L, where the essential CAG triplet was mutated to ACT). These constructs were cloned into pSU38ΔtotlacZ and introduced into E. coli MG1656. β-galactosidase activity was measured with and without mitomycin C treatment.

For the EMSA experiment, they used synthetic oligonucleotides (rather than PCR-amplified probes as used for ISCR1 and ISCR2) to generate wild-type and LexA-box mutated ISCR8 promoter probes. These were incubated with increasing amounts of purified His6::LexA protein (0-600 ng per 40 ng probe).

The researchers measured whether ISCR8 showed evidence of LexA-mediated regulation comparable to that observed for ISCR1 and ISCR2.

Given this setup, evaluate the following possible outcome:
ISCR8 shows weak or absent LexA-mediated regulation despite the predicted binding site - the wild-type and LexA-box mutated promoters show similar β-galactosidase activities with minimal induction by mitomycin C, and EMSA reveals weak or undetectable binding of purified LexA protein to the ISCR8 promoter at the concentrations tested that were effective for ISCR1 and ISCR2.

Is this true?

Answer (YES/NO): NO